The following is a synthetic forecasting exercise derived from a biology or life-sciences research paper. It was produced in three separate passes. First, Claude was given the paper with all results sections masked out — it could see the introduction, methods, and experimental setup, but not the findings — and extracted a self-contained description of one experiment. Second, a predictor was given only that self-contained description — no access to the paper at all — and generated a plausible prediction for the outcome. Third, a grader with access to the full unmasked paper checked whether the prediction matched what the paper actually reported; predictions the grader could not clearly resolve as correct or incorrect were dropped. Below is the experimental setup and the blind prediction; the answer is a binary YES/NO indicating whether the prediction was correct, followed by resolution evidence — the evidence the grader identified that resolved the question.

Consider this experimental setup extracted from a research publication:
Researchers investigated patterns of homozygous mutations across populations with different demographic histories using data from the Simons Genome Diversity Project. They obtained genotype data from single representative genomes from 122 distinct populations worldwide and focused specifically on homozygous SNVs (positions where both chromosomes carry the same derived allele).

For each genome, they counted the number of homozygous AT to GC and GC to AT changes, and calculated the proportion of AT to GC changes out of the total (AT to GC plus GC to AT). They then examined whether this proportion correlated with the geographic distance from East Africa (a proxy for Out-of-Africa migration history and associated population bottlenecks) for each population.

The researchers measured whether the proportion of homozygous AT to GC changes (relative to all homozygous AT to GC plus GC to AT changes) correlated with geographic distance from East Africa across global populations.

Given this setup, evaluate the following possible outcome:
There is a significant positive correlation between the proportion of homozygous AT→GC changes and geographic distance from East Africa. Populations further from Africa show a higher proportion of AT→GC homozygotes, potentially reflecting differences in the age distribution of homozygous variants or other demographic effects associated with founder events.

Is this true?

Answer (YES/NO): NO